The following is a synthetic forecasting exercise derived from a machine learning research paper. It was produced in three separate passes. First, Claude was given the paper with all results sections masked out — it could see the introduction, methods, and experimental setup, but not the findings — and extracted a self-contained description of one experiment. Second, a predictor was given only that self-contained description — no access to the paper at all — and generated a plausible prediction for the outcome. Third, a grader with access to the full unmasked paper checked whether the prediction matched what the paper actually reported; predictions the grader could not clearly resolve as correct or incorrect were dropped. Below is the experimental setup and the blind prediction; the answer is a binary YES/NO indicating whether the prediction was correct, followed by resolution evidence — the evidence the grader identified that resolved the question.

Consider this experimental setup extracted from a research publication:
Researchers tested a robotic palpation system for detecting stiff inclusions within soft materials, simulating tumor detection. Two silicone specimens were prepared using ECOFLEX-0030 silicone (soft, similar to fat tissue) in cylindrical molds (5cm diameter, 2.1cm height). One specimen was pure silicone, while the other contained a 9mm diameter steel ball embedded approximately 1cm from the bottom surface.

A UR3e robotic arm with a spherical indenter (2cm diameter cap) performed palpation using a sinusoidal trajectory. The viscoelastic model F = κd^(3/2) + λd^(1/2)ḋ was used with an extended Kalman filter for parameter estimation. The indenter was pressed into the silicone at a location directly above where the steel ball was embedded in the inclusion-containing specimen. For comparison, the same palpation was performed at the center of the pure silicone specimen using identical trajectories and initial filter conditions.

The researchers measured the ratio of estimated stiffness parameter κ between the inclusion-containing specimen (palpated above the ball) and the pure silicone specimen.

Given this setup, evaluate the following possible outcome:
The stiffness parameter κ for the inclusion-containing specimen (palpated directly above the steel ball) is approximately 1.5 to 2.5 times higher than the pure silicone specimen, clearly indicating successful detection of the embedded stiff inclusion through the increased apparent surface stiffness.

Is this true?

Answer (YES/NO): NO